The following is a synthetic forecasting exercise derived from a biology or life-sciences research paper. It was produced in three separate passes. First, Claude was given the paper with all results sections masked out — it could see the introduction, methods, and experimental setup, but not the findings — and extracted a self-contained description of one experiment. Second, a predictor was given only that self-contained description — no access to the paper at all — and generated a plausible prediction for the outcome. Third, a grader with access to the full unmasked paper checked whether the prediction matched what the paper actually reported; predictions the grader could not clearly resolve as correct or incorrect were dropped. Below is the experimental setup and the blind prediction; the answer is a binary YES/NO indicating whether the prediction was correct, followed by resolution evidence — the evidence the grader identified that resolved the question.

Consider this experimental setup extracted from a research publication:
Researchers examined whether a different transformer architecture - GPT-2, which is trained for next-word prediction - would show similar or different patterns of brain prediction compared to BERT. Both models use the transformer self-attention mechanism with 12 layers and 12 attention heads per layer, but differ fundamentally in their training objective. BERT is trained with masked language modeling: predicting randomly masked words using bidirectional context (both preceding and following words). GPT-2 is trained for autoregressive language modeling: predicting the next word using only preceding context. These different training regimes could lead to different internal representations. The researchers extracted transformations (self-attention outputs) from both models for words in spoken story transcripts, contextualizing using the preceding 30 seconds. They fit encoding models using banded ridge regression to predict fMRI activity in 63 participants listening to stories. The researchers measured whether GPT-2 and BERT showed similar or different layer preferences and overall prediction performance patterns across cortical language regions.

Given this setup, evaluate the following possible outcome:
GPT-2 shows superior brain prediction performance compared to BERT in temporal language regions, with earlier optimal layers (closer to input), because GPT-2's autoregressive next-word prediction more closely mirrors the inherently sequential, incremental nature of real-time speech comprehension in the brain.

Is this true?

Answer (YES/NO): NO